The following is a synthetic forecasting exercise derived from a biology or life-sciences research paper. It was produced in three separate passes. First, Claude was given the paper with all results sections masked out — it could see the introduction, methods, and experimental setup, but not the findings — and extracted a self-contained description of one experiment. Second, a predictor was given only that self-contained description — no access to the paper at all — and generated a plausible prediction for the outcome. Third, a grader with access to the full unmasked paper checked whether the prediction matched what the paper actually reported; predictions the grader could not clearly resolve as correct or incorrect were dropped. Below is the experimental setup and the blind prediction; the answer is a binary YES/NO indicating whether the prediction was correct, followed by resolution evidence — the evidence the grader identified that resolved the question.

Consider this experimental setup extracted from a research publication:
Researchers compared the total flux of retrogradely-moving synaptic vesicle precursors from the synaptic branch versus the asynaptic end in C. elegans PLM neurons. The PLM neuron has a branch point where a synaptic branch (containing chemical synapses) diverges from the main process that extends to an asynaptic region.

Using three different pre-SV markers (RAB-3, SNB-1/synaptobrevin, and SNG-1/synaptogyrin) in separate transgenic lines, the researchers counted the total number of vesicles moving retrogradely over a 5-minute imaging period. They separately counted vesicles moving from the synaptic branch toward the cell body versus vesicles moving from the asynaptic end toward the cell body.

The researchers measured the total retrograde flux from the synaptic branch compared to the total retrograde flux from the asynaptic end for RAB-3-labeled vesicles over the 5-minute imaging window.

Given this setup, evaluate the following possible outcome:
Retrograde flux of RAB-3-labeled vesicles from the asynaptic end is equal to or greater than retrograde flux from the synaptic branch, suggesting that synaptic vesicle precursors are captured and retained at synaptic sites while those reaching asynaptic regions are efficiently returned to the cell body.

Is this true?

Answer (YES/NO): YES